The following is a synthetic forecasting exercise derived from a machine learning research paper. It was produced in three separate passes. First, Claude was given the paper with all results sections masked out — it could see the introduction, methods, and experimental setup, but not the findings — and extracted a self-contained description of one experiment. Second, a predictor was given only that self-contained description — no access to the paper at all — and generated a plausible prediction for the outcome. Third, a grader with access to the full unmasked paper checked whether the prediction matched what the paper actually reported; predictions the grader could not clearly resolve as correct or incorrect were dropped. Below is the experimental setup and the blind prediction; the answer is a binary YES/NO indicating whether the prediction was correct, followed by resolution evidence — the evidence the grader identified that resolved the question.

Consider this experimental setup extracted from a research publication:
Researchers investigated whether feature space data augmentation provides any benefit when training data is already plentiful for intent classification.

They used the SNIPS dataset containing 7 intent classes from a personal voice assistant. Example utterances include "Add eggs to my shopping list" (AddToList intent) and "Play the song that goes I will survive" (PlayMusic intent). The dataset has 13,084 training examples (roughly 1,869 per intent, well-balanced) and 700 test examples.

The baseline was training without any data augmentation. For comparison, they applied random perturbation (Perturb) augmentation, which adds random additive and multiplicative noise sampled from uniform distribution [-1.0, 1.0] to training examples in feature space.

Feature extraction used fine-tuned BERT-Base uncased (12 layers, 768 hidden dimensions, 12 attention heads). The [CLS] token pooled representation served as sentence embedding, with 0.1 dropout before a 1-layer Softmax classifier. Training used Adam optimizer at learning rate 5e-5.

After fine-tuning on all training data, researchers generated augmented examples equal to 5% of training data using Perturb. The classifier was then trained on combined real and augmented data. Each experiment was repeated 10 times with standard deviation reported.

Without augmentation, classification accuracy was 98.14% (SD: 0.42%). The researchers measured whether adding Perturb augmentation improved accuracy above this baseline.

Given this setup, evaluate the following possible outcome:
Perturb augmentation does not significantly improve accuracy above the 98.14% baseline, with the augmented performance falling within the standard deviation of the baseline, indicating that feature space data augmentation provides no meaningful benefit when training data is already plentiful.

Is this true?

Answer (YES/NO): YES